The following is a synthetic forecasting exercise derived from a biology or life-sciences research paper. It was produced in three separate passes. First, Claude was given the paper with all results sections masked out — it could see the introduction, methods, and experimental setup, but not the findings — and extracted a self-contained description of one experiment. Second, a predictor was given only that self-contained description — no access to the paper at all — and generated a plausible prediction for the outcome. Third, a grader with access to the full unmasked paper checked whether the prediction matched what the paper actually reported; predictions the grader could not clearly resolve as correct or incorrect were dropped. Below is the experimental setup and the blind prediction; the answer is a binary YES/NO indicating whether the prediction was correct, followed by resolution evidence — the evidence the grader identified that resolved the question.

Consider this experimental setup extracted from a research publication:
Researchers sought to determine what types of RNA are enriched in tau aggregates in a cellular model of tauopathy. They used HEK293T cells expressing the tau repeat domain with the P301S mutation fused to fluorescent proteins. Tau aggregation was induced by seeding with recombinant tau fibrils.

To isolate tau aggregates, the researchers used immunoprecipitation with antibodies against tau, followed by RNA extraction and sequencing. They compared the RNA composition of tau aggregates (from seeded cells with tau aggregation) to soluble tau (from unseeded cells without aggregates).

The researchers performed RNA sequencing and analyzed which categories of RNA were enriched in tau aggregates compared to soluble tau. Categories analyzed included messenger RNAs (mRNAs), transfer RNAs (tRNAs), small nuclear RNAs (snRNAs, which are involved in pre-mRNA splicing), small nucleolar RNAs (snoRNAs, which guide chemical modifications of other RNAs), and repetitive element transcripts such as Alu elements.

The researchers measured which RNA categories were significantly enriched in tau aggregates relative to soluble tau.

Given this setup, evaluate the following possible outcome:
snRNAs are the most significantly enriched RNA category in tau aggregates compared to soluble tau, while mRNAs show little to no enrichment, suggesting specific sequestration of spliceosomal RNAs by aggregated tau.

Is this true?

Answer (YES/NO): NO